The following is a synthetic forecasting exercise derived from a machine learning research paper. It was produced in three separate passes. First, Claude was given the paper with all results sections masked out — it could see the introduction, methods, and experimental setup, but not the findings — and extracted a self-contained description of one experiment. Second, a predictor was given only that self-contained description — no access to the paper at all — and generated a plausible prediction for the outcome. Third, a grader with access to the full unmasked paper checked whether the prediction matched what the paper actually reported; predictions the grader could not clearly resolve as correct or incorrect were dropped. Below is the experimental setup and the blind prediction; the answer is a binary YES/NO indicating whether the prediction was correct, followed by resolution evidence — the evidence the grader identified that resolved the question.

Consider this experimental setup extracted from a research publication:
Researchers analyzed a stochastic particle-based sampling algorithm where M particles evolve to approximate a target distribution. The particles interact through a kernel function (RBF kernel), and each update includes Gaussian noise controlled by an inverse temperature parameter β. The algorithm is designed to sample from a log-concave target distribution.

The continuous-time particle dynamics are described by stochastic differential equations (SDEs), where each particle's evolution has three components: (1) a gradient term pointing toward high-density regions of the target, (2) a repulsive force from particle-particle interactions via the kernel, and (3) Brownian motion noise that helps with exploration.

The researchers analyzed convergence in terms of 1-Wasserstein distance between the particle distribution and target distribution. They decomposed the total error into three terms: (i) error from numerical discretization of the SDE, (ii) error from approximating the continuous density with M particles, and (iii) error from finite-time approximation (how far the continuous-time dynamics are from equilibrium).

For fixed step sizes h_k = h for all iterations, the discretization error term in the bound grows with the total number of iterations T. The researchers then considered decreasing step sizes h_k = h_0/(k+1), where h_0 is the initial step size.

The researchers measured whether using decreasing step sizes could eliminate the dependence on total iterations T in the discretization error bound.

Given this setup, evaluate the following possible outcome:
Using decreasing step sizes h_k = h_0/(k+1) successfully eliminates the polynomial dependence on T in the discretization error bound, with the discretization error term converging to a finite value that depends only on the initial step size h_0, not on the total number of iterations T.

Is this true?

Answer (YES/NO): NO